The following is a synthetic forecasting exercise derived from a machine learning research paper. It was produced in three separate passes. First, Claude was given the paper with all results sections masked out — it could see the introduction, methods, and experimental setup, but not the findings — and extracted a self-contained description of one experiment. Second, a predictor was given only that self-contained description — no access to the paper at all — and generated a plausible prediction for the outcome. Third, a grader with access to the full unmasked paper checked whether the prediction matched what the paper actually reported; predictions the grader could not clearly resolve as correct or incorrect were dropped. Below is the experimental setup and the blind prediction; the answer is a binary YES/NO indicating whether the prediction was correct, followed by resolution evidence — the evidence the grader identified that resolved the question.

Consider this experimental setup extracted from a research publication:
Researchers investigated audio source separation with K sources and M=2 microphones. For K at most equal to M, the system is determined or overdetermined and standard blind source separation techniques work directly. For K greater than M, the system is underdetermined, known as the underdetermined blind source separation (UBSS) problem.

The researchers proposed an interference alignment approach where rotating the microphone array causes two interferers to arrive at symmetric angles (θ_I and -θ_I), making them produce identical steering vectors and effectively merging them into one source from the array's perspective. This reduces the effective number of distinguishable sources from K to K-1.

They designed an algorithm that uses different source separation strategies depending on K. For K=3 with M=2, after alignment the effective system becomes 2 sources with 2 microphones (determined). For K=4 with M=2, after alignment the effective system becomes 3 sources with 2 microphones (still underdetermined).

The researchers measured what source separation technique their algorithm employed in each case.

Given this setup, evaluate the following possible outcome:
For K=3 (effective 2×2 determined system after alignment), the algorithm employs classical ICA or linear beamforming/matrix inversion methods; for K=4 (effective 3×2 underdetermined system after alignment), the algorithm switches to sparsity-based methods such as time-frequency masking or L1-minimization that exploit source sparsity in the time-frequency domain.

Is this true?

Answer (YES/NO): YES